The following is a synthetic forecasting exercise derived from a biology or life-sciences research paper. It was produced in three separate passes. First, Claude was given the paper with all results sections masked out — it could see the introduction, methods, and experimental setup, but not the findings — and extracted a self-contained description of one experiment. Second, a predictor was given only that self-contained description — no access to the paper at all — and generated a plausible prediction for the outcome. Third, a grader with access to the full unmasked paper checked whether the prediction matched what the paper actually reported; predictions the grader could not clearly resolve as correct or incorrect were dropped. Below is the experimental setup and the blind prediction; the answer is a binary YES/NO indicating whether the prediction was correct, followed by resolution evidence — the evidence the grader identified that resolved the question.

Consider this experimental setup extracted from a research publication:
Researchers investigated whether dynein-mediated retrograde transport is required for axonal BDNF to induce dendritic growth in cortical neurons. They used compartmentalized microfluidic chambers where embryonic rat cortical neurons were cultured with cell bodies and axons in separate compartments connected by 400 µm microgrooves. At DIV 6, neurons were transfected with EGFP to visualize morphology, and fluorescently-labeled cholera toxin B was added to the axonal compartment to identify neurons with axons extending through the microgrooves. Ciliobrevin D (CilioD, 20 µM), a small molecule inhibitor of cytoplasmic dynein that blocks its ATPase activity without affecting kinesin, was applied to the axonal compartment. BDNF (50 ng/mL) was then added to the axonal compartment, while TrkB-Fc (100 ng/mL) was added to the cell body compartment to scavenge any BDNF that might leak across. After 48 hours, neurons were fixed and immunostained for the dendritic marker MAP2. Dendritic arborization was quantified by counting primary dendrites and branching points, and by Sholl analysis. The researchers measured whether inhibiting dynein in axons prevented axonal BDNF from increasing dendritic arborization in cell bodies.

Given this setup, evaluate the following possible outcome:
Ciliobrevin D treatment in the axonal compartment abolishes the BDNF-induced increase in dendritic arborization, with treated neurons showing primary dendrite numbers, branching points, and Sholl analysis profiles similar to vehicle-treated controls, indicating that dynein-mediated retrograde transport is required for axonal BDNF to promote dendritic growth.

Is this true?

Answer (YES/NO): YES